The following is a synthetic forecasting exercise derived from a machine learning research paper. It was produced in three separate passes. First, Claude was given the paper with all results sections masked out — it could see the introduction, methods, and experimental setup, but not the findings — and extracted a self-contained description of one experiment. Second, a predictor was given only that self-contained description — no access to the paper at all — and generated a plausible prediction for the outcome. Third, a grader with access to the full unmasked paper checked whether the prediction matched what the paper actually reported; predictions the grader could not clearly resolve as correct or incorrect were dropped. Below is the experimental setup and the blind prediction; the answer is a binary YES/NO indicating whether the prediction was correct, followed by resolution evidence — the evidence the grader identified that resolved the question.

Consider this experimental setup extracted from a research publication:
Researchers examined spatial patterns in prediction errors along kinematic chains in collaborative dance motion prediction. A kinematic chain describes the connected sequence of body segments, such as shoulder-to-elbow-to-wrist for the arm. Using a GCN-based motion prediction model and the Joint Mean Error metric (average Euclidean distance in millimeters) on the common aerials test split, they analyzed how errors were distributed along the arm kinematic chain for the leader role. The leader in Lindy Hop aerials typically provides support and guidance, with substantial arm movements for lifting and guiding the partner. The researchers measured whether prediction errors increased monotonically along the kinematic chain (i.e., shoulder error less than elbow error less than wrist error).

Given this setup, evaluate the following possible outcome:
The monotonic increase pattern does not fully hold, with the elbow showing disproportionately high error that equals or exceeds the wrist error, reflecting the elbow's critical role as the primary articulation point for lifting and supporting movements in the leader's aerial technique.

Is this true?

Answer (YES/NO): NO